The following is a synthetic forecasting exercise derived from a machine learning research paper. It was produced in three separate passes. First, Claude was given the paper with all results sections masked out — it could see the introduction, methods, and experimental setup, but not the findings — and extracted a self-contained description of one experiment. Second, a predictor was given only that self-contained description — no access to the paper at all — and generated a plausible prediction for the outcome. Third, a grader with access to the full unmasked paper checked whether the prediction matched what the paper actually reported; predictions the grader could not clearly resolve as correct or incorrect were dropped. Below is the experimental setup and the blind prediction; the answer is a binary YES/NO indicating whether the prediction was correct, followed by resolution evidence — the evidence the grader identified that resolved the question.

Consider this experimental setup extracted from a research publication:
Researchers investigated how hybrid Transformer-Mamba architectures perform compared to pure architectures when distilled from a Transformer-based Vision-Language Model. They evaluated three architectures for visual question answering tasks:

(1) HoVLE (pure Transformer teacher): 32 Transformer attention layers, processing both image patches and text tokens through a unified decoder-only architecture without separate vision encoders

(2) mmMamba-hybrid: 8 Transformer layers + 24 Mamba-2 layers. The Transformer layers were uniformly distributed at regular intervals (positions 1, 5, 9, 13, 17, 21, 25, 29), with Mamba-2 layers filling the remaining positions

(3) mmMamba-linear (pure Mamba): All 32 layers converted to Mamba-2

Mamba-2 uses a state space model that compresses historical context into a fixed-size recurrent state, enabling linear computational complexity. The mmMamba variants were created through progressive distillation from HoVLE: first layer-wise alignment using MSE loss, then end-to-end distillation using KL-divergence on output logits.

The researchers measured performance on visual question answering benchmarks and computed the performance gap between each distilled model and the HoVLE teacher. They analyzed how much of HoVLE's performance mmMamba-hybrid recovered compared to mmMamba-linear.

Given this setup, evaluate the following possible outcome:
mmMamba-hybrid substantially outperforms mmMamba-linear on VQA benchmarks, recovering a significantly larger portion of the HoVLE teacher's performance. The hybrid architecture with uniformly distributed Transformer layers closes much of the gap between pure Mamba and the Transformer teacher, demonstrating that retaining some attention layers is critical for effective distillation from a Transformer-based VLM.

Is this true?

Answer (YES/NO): YES